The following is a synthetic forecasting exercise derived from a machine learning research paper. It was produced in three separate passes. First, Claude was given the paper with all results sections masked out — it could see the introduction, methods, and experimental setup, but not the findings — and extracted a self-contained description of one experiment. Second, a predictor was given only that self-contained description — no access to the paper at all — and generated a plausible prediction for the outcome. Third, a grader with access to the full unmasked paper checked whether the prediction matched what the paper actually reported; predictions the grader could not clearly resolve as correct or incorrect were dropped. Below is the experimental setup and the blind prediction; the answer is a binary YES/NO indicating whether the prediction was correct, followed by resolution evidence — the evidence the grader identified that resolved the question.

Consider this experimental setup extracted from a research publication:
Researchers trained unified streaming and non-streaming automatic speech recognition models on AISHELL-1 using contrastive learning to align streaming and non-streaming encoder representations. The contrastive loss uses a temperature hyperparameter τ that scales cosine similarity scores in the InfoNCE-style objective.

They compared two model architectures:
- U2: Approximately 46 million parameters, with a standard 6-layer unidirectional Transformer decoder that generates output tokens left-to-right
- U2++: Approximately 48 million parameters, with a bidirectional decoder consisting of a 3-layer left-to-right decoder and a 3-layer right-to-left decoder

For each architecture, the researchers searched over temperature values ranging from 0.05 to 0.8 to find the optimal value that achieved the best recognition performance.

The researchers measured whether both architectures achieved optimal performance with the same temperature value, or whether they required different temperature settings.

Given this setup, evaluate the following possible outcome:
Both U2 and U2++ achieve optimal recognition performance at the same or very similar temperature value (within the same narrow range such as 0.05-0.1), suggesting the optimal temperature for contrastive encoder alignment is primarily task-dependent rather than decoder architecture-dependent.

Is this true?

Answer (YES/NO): NO